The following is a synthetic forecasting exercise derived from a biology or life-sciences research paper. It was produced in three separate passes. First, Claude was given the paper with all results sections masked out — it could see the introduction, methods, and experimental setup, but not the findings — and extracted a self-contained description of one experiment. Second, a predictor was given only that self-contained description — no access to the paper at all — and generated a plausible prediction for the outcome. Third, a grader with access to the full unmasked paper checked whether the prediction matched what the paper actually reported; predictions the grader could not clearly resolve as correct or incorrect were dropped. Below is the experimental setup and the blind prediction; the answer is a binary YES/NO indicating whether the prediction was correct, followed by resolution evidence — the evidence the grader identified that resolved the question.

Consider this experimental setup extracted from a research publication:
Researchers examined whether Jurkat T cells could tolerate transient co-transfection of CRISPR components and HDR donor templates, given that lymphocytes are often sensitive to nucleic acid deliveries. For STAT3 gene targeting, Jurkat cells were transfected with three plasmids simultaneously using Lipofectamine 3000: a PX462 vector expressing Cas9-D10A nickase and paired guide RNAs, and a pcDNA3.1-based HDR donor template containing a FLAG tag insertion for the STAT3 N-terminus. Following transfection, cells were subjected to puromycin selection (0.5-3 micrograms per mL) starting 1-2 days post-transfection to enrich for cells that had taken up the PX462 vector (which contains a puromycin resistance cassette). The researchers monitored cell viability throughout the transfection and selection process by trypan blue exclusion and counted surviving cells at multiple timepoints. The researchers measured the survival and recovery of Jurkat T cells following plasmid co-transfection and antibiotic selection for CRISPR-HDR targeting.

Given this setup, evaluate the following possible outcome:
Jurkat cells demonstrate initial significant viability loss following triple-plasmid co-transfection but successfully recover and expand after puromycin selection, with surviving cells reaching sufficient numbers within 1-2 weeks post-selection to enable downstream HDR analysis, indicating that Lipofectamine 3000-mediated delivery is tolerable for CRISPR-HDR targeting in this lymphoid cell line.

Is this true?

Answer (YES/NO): YES